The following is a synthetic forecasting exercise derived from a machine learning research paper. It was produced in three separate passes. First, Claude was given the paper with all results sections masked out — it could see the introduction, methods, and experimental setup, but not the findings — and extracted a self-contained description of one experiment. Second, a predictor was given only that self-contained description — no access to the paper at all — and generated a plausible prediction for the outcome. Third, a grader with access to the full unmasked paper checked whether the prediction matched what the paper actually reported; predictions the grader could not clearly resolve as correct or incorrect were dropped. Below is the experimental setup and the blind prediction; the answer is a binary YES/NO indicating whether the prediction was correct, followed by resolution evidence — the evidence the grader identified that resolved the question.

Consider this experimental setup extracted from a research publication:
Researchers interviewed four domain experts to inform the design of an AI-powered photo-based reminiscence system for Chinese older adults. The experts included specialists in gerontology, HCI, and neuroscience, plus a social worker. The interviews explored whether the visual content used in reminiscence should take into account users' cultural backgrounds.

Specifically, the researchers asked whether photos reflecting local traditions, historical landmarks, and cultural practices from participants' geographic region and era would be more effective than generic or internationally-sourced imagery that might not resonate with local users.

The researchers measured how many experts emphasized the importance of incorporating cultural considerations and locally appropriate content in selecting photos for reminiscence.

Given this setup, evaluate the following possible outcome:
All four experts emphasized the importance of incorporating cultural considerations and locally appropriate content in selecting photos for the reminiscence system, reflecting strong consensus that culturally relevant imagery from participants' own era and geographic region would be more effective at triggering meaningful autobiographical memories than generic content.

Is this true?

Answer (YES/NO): NO